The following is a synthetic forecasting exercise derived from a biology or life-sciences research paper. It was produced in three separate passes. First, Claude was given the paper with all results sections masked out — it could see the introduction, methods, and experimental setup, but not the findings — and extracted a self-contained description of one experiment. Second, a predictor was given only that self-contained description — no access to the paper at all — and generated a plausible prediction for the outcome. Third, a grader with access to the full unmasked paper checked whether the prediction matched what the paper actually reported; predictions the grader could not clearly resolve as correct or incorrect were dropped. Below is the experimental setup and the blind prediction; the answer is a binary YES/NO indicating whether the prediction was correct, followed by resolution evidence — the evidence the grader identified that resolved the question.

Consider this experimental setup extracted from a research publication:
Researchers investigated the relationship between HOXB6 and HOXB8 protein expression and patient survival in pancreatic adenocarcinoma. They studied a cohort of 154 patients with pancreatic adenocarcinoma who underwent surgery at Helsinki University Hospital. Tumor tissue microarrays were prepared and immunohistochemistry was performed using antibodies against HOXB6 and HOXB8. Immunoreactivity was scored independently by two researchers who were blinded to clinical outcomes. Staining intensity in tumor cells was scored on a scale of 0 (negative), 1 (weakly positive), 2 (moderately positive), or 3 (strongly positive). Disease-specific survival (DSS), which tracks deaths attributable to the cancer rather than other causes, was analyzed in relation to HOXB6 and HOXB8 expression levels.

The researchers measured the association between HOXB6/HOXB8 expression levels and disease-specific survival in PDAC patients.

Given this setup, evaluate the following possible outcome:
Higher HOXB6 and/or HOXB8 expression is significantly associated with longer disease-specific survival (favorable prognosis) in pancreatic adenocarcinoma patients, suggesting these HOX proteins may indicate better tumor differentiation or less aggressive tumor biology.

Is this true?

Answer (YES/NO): YES